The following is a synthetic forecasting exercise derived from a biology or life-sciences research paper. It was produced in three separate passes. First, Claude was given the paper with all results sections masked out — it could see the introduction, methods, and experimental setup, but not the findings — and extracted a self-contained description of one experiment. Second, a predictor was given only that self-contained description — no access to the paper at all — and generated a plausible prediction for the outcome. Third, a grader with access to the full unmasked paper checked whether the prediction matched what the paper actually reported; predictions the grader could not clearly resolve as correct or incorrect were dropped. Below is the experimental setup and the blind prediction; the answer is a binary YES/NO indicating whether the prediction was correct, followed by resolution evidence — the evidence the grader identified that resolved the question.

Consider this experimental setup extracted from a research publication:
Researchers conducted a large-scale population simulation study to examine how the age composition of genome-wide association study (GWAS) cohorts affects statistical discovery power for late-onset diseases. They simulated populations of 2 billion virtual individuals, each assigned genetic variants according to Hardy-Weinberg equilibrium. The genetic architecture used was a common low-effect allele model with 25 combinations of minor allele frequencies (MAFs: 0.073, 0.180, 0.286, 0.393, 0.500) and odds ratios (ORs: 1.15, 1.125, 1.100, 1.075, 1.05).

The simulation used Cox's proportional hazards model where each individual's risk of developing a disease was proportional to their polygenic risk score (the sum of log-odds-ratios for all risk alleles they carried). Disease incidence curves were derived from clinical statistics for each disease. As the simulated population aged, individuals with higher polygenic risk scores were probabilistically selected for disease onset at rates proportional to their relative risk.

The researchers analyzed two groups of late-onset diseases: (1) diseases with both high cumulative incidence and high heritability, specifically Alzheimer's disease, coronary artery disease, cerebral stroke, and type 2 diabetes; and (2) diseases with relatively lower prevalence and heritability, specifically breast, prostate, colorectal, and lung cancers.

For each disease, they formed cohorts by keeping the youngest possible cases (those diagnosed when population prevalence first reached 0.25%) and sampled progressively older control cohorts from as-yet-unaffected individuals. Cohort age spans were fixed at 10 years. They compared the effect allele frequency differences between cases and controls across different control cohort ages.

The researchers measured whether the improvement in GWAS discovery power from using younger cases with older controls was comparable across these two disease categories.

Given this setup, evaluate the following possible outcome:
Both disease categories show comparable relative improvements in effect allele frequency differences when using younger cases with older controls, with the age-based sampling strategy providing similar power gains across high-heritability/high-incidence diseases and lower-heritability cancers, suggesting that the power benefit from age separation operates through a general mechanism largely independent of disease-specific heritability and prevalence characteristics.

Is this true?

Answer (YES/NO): NO